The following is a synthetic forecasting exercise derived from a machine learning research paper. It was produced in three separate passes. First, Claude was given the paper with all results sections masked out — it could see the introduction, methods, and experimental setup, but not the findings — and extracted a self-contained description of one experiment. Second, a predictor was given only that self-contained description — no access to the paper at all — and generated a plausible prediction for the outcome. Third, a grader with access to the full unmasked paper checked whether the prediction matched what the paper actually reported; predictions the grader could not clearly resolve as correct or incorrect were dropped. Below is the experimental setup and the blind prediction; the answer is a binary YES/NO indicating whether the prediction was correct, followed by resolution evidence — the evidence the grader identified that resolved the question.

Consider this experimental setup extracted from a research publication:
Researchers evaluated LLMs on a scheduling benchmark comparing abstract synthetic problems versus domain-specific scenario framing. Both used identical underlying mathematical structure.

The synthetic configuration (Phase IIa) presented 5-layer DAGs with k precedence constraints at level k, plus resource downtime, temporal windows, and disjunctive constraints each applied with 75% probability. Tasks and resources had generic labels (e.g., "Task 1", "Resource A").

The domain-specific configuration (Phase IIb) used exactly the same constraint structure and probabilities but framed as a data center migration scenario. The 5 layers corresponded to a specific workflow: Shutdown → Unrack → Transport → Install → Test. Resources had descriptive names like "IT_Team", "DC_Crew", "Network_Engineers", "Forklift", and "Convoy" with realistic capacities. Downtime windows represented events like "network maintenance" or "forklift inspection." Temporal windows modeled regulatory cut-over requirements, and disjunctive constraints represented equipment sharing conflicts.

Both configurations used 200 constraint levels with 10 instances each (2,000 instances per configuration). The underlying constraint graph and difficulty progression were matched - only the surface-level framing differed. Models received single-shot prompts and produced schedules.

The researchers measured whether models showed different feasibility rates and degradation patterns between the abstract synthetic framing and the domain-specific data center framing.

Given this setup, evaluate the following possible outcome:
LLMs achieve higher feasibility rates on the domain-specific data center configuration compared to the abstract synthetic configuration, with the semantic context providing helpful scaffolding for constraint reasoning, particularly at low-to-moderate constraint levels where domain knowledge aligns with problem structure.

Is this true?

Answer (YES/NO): NO